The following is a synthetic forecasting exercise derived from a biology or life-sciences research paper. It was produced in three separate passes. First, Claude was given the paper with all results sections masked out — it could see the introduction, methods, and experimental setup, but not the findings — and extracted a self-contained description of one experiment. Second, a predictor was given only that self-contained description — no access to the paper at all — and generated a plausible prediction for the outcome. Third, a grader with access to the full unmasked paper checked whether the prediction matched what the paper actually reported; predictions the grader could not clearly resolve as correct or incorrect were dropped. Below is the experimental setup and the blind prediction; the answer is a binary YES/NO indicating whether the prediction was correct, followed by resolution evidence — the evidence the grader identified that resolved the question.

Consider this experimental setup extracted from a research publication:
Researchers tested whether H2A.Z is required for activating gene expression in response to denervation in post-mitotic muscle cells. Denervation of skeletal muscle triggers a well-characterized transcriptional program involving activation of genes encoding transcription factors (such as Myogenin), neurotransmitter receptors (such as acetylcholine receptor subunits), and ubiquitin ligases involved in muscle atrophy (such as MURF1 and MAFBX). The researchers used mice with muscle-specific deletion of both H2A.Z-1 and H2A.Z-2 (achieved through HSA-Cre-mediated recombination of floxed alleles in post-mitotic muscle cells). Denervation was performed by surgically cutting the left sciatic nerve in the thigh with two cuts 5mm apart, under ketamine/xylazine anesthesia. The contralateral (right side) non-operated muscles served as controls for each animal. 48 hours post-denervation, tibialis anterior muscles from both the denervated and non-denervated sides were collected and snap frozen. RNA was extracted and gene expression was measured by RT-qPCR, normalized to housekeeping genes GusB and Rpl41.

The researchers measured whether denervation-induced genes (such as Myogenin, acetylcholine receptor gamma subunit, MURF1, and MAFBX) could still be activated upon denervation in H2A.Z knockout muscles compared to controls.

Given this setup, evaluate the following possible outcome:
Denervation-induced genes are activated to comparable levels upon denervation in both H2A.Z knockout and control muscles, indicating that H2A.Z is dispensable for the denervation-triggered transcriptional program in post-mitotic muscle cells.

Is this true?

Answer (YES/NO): YES